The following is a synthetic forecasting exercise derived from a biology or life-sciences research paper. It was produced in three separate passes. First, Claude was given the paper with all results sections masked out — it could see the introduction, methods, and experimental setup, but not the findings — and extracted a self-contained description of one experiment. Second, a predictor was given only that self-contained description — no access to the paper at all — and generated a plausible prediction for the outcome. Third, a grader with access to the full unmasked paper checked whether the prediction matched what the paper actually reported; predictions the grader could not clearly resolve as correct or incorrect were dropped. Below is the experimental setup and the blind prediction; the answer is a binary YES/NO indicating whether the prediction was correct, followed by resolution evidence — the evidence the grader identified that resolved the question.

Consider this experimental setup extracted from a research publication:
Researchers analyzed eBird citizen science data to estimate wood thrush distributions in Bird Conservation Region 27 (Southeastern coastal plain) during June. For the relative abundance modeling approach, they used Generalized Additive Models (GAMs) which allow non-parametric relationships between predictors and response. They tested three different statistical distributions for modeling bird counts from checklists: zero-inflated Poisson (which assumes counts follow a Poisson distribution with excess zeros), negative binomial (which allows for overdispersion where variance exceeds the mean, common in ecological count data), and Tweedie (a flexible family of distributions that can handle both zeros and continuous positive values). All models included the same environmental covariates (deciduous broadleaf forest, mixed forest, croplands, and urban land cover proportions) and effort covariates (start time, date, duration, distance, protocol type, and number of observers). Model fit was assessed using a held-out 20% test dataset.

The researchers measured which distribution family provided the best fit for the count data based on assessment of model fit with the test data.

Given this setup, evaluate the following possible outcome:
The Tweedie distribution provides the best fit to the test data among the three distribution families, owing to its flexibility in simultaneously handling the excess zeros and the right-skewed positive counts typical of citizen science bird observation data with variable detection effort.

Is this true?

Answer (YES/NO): NO